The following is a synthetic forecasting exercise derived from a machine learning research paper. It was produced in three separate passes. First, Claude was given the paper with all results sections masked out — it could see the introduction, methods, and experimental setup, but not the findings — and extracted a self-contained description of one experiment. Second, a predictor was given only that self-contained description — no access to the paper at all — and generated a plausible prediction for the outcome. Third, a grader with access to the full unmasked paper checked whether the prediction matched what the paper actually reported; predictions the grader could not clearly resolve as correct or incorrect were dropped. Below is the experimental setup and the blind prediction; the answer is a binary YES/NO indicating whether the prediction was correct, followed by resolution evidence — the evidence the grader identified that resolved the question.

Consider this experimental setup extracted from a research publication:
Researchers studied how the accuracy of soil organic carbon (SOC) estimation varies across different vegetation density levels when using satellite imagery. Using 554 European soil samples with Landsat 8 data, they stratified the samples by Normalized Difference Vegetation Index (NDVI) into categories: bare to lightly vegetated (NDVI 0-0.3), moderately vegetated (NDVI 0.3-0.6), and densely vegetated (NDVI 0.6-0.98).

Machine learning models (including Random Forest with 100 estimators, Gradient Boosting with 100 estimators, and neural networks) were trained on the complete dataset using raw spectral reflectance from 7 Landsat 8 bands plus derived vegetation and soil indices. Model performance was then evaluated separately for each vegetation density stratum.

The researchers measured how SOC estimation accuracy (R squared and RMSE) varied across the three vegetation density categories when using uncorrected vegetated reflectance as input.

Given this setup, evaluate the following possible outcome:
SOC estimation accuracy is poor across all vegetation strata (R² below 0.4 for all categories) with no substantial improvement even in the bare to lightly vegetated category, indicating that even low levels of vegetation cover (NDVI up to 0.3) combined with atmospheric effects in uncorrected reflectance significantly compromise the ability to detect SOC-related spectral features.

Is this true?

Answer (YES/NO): NO